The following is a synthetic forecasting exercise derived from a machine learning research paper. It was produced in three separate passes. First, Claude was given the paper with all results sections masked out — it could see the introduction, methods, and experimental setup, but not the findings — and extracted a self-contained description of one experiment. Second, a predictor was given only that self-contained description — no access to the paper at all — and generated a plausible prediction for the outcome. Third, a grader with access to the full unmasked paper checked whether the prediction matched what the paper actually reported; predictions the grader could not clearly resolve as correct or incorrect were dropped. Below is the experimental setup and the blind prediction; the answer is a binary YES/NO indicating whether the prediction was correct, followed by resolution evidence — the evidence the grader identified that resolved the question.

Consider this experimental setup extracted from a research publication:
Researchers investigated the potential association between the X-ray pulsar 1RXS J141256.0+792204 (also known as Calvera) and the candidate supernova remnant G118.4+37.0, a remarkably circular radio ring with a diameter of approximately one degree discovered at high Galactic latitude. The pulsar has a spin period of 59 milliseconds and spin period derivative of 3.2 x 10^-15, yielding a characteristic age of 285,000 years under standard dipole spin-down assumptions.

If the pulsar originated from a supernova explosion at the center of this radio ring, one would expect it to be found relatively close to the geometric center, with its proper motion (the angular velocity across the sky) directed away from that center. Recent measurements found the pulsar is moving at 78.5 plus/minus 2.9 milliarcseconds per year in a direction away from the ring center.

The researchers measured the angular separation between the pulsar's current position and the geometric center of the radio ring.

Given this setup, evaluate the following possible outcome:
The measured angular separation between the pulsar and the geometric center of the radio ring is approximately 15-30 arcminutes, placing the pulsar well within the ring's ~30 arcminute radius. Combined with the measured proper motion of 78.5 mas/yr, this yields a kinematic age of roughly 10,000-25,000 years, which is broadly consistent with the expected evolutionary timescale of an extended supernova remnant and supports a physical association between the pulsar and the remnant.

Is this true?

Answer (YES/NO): NO